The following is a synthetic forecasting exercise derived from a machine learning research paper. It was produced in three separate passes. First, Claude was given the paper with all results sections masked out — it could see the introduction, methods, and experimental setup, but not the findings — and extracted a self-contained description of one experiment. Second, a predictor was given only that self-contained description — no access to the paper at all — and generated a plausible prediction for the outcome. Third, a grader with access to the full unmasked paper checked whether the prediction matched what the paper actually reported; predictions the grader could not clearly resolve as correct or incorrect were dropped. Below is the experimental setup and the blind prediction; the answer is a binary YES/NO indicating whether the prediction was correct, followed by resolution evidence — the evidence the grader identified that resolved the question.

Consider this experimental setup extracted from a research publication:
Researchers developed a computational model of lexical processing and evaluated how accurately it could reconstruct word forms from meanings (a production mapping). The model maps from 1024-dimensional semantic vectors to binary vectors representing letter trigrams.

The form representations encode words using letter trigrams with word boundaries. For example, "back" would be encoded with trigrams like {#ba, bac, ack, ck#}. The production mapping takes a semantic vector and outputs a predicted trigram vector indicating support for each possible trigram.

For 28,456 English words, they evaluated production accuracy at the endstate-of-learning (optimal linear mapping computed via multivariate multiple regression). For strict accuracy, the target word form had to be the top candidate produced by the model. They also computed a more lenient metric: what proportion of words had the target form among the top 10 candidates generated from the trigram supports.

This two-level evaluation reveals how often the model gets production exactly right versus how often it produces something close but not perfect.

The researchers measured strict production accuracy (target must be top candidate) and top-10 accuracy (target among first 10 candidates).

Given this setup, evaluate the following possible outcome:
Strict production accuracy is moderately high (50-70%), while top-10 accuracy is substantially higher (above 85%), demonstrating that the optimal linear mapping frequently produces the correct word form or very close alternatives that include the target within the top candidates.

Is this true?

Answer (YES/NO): NO